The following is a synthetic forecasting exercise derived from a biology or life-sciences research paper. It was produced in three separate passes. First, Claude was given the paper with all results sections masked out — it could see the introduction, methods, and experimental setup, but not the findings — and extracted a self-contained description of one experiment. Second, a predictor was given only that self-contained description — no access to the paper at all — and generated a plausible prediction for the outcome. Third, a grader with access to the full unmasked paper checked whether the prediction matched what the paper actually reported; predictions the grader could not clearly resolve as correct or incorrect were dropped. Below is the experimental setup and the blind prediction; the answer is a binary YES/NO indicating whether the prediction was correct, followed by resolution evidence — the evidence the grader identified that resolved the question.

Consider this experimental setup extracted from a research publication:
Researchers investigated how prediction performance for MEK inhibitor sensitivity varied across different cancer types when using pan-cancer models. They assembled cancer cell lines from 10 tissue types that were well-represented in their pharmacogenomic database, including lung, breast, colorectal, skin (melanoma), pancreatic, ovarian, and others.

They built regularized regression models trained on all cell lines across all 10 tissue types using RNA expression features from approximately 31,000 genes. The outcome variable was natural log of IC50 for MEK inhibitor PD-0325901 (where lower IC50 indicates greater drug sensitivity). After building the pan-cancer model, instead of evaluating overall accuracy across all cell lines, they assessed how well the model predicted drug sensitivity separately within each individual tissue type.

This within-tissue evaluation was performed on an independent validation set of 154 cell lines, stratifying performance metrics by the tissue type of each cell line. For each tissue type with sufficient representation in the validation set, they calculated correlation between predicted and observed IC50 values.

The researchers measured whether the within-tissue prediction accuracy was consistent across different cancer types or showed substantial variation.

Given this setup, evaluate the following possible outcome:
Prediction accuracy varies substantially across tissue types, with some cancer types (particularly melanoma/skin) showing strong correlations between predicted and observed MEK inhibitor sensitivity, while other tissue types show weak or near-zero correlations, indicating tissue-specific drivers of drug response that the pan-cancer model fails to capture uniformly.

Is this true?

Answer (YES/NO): YES